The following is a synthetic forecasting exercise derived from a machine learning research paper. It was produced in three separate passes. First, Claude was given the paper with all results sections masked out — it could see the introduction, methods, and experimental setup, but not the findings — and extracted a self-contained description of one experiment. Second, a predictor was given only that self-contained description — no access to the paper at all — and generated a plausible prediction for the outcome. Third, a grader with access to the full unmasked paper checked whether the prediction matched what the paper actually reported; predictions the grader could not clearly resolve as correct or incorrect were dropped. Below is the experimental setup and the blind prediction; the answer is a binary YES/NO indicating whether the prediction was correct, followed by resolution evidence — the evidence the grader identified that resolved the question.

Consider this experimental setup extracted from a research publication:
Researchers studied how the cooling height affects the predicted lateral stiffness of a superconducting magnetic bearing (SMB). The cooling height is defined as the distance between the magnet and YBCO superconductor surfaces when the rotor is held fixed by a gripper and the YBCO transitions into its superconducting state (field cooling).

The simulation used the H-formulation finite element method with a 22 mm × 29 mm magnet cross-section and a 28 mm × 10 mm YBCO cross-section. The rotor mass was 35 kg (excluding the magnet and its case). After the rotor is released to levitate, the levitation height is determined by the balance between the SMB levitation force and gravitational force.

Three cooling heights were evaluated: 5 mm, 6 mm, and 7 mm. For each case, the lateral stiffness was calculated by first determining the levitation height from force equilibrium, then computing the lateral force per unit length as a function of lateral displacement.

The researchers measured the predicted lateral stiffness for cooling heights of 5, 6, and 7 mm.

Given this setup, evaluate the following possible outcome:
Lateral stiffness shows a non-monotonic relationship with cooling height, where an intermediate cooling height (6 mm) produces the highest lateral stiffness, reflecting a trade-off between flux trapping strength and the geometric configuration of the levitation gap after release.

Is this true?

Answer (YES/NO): NO